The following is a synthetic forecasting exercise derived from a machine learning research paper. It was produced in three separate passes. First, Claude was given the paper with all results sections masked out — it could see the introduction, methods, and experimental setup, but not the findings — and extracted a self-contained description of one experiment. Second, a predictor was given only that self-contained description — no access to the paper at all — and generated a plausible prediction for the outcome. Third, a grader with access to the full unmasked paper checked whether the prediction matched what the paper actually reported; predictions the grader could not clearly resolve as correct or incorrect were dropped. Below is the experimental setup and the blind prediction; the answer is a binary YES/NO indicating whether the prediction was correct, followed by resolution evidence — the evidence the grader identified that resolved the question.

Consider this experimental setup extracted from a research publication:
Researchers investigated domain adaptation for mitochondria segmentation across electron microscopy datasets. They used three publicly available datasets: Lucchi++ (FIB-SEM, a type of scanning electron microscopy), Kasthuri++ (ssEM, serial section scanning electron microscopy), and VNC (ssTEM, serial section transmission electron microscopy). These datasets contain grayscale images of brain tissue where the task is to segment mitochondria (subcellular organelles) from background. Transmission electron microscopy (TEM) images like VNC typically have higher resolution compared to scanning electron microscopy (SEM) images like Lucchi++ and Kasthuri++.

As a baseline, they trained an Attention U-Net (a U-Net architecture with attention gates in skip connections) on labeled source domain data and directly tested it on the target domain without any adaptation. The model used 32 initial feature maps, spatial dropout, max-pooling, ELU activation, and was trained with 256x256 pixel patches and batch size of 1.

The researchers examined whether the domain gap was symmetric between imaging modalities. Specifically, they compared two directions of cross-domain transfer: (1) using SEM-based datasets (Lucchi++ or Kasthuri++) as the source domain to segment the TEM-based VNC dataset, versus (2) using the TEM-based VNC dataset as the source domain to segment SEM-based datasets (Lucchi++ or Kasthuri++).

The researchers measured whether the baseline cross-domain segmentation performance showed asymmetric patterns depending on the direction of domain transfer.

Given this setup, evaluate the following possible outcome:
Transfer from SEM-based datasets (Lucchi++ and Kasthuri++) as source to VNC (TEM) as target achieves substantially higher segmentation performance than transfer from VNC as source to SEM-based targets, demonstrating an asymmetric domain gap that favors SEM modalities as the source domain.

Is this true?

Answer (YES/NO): NO